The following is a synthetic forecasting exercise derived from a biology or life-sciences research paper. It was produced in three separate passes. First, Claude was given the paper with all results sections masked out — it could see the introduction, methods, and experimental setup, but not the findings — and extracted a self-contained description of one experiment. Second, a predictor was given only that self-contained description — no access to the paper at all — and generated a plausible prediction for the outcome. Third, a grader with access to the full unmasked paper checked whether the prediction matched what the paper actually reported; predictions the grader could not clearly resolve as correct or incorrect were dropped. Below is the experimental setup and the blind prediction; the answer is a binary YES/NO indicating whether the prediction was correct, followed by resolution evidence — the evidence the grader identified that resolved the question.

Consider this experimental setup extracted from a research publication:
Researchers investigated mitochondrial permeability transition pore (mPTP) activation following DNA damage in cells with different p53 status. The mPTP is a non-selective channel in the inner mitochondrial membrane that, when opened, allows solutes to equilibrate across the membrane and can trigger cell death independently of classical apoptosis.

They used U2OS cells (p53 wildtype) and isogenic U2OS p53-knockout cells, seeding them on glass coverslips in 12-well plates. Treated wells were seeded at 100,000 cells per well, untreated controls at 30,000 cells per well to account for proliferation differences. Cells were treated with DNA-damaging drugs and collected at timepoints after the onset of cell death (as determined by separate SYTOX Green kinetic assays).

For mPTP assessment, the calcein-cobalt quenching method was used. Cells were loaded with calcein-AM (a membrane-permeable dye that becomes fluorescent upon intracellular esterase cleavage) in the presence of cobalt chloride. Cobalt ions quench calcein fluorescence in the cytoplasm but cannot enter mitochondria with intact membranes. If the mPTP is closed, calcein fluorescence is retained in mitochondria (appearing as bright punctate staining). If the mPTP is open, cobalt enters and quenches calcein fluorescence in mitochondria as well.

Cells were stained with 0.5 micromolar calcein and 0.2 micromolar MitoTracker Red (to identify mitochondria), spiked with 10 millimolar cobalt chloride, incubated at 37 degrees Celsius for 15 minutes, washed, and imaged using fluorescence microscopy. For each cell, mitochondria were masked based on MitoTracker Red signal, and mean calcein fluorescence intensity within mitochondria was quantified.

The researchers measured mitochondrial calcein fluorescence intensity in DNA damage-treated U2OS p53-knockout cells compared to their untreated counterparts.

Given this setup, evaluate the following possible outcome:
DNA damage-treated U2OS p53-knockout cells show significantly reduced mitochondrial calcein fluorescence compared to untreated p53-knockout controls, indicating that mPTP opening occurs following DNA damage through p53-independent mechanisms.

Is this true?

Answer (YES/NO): YES